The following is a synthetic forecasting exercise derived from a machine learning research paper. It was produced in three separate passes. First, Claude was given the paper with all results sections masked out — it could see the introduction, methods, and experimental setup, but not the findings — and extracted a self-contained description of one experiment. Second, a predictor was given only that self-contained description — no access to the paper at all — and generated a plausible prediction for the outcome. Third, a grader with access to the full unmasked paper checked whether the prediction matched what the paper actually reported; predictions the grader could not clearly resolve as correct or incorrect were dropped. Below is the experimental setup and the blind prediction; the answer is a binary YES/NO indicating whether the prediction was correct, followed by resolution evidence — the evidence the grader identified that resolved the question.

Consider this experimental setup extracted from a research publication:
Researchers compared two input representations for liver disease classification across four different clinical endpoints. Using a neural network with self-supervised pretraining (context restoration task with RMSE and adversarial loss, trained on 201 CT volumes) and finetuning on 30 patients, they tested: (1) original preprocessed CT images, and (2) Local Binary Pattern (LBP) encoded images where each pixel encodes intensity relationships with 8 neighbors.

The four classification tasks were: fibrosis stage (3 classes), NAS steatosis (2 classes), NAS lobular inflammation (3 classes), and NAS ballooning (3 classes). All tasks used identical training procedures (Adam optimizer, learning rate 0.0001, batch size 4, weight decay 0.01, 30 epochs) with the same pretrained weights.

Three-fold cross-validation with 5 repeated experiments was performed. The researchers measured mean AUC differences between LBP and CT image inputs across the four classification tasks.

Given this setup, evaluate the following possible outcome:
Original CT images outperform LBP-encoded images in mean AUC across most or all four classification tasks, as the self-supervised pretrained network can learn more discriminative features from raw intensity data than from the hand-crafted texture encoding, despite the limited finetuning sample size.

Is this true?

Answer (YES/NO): NO